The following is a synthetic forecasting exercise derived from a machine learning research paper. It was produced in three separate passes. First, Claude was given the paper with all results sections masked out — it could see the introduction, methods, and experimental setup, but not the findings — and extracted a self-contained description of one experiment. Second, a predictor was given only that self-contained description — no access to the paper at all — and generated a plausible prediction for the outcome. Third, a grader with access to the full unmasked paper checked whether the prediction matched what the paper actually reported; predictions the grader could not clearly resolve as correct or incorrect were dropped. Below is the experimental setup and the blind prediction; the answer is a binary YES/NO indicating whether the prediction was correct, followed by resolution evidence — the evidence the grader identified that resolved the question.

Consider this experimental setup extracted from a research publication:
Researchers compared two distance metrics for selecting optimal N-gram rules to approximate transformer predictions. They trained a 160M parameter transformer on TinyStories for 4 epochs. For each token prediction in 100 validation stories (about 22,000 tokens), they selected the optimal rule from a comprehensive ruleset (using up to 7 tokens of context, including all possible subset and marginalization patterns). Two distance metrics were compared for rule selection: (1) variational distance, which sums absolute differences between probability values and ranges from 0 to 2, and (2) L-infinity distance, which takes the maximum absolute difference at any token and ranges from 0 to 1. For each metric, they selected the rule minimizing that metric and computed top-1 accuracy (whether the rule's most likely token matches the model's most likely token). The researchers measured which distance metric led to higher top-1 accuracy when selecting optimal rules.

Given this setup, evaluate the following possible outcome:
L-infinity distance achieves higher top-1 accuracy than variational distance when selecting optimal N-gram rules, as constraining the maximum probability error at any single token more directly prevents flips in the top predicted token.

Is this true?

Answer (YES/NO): YES